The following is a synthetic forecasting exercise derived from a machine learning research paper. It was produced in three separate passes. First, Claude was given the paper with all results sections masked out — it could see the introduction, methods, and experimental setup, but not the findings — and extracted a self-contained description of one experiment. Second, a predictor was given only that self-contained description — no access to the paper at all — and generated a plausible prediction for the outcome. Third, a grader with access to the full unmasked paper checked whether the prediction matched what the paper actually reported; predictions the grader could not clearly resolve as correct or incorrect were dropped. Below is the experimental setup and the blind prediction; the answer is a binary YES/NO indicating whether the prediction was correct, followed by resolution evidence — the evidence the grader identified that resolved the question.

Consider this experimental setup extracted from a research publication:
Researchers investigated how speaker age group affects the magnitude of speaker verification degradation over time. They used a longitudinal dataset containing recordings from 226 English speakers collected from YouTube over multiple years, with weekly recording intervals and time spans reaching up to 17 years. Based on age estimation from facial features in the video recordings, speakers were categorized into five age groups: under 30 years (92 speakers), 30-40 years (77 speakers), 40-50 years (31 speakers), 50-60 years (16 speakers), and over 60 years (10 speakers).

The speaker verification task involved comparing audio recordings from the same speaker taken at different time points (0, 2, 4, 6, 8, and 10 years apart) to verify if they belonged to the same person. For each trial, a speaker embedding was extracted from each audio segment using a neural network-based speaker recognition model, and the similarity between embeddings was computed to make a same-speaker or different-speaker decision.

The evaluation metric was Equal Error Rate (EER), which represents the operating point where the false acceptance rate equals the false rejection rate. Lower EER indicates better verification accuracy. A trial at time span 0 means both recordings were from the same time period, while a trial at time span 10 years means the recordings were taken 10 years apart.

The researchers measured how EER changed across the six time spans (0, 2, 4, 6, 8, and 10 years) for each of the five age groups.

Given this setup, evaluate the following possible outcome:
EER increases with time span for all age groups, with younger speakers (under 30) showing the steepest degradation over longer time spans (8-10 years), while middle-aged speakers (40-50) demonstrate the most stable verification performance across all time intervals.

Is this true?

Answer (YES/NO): NO